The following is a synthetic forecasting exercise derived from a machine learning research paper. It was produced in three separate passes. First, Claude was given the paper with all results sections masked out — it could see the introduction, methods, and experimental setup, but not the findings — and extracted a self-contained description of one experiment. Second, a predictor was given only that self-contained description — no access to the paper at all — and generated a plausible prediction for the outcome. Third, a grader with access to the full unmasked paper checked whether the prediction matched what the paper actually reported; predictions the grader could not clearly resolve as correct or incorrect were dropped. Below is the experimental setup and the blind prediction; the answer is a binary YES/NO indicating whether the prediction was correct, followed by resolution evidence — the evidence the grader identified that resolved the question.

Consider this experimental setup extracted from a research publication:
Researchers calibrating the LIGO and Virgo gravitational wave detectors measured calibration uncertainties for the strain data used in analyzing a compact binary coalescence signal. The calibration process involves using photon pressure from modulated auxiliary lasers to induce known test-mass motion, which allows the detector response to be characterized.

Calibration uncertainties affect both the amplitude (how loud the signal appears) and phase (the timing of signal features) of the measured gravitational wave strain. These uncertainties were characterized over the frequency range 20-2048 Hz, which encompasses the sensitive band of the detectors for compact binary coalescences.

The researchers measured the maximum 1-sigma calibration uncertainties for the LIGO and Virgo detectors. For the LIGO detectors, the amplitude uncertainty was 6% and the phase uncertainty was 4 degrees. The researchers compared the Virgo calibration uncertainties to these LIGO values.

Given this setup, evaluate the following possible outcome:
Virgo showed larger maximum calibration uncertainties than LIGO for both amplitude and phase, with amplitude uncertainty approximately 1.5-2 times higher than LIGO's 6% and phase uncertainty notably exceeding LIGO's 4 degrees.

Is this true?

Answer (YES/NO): NO